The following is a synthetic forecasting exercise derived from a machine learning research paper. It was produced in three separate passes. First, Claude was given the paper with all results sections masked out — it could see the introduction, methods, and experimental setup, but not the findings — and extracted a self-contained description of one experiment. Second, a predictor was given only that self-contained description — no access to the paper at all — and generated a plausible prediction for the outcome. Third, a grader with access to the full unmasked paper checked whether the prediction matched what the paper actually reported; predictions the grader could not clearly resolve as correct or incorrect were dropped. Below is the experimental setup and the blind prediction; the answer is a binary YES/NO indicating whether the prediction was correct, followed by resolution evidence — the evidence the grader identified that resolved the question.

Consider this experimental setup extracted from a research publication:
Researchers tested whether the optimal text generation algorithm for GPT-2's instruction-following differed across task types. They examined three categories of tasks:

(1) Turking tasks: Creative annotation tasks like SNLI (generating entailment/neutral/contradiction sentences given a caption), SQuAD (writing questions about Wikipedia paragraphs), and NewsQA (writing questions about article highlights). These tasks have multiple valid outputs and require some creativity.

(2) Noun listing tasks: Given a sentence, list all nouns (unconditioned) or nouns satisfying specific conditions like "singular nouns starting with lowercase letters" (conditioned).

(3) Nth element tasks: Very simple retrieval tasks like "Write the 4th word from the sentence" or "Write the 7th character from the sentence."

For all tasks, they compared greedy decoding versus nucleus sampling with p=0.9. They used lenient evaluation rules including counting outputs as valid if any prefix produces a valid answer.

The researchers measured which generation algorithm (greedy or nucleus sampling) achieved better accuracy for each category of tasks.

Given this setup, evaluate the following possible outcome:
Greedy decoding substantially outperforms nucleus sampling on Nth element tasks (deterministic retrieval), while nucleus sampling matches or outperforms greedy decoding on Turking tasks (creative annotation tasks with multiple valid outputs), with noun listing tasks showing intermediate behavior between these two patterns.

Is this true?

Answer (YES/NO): NO